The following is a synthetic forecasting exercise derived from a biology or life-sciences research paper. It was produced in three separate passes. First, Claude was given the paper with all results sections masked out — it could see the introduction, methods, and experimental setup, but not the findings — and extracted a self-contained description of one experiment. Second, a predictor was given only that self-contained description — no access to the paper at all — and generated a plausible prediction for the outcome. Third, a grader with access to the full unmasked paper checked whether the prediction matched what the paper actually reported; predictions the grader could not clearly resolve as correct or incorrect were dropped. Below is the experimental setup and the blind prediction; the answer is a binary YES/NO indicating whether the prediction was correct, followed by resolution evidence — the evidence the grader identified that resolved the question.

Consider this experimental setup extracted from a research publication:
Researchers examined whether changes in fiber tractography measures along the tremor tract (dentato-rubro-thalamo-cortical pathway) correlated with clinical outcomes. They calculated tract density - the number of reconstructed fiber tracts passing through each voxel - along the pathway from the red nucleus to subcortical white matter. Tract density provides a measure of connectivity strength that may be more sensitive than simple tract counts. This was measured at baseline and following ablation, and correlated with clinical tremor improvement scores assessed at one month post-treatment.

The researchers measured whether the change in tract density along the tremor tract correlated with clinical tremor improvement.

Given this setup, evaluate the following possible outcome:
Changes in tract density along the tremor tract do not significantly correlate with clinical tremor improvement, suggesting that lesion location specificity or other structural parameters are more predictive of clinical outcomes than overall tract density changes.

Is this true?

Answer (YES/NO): YES